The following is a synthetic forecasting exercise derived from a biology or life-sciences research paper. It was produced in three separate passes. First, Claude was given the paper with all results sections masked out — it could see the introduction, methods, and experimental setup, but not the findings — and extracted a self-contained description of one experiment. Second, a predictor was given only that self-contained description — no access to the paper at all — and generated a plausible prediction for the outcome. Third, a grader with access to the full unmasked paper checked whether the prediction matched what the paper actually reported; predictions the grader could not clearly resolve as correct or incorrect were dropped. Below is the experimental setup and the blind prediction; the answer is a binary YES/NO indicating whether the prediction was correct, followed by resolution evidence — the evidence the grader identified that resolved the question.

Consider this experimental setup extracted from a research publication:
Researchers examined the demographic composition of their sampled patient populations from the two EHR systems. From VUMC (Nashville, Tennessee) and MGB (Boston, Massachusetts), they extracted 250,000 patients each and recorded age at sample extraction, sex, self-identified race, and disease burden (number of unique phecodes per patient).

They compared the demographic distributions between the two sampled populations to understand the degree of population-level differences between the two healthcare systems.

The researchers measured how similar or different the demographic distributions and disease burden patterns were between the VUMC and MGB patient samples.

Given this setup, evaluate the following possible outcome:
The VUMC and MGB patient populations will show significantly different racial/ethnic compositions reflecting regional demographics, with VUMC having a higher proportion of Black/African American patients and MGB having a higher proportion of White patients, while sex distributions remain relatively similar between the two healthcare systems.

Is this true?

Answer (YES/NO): NO